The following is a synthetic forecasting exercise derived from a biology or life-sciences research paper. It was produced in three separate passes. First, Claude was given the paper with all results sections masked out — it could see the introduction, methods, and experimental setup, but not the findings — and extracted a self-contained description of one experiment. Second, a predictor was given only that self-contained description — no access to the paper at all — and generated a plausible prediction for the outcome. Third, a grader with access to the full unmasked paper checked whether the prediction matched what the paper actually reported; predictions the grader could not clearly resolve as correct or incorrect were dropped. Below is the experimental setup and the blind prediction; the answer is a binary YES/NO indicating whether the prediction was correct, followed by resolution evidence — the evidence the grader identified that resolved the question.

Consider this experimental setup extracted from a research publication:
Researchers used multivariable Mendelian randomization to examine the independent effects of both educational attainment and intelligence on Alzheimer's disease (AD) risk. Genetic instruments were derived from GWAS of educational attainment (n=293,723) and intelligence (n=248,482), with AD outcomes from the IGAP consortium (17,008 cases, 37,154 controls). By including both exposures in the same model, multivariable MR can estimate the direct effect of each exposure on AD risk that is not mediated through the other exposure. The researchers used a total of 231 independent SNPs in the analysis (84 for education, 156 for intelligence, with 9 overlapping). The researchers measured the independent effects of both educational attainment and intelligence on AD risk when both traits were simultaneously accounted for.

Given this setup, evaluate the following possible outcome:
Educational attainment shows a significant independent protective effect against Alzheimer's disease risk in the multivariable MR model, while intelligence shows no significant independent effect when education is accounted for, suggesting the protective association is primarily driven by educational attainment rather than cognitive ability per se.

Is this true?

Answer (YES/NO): NO